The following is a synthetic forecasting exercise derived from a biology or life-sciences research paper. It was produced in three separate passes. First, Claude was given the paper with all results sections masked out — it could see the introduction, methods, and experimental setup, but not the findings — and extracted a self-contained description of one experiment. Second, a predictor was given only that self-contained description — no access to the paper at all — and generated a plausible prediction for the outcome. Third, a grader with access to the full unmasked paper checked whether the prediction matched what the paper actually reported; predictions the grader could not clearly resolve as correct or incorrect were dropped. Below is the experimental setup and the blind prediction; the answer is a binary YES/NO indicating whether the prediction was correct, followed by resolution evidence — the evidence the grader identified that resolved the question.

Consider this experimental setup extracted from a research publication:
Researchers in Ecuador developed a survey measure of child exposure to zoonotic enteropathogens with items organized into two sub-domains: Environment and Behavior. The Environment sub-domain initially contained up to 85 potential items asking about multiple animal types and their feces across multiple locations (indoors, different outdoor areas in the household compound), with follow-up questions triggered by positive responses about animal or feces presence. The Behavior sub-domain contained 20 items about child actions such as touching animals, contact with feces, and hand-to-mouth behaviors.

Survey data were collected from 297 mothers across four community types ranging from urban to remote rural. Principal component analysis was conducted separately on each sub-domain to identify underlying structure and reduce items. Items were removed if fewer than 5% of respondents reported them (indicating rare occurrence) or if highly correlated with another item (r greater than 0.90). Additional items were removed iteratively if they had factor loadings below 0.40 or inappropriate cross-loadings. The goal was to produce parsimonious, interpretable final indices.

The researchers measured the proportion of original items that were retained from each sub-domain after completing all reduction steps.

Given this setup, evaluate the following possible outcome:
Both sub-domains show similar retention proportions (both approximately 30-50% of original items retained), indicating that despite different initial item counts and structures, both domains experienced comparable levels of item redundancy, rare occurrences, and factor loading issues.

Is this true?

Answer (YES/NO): NO